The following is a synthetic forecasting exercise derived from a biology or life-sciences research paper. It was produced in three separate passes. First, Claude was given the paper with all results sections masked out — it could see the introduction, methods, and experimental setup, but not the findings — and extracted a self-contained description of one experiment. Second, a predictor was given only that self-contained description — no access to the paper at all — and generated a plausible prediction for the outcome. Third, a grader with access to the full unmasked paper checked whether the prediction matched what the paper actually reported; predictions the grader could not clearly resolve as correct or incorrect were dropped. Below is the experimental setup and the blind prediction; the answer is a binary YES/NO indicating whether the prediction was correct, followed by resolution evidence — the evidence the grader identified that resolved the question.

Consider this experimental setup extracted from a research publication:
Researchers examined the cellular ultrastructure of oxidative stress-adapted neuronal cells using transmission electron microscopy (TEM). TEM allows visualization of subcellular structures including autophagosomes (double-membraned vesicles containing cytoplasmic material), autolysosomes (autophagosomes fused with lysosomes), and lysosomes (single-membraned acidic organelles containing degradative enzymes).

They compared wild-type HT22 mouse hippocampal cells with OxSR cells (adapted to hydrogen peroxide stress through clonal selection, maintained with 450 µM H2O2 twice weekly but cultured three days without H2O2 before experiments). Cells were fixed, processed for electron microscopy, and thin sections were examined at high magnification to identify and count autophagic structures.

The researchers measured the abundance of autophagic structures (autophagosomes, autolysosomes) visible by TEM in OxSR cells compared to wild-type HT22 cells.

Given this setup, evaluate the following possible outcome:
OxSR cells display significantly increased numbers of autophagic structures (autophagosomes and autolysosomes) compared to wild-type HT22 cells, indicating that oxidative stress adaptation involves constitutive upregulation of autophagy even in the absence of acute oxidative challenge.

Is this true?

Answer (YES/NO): YES